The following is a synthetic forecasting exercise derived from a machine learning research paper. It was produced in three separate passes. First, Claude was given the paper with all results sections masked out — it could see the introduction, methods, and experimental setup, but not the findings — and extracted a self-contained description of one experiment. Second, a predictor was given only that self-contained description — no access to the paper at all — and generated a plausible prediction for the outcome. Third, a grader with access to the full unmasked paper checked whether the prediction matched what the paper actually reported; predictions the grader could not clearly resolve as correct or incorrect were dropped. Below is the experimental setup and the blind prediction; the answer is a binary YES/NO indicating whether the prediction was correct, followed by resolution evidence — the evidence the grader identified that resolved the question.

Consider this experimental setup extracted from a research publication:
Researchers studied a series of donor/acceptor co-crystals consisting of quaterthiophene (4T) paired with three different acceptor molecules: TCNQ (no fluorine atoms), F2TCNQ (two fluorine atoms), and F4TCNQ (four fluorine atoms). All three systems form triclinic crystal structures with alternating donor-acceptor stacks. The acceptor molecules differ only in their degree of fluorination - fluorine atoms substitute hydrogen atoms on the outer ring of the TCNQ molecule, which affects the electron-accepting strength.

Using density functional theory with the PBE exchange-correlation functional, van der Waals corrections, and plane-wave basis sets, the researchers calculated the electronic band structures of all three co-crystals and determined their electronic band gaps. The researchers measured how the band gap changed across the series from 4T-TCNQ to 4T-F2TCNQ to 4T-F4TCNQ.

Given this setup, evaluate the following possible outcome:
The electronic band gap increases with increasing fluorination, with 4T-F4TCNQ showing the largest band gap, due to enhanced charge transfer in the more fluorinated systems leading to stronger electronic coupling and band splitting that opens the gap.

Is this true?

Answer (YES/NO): NO